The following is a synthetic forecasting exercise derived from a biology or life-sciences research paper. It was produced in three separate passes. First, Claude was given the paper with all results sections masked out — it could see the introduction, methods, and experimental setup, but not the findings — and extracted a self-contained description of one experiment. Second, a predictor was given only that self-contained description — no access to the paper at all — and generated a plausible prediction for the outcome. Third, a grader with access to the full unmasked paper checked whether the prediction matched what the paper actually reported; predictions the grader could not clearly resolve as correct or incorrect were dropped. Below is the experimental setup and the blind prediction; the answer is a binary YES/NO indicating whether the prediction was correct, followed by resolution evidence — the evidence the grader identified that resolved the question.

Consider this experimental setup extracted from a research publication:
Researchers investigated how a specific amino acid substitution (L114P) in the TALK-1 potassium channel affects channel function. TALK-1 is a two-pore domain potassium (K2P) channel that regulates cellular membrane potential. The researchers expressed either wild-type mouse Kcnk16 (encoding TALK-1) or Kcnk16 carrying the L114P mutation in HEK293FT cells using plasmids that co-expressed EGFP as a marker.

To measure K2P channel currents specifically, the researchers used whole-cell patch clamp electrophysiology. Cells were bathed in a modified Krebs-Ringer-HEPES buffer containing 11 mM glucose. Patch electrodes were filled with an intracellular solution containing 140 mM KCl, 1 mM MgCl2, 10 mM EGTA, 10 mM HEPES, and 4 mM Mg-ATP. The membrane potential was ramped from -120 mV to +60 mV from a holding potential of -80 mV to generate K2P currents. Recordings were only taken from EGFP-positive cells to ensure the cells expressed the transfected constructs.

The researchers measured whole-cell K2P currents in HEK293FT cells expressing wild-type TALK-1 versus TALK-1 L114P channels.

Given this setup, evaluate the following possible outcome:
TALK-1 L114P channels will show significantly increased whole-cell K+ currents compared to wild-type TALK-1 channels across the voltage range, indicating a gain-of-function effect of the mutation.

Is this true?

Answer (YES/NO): YES